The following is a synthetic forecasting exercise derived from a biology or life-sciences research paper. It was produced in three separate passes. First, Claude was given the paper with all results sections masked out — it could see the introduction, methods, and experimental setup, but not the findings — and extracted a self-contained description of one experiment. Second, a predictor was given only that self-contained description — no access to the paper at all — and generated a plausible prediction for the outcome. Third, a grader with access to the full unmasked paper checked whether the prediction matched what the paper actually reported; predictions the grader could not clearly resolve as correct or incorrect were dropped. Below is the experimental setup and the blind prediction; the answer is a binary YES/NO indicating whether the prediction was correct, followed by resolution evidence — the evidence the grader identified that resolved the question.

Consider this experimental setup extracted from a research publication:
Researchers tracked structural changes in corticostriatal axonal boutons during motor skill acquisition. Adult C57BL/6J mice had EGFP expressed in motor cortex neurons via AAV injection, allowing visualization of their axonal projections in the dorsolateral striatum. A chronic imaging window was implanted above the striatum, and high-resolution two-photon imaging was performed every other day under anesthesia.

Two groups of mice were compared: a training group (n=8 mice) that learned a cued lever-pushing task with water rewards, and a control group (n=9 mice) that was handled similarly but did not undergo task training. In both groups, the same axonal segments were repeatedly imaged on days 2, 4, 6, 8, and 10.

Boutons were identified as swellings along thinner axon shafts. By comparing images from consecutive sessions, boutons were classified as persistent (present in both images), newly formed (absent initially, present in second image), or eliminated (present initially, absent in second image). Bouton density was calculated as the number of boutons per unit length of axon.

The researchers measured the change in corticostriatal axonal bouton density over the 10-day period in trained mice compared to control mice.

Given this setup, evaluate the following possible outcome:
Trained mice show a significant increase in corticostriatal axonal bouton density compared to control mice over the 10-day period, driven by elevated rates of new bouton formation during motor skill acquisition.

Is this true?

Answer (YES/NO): YES